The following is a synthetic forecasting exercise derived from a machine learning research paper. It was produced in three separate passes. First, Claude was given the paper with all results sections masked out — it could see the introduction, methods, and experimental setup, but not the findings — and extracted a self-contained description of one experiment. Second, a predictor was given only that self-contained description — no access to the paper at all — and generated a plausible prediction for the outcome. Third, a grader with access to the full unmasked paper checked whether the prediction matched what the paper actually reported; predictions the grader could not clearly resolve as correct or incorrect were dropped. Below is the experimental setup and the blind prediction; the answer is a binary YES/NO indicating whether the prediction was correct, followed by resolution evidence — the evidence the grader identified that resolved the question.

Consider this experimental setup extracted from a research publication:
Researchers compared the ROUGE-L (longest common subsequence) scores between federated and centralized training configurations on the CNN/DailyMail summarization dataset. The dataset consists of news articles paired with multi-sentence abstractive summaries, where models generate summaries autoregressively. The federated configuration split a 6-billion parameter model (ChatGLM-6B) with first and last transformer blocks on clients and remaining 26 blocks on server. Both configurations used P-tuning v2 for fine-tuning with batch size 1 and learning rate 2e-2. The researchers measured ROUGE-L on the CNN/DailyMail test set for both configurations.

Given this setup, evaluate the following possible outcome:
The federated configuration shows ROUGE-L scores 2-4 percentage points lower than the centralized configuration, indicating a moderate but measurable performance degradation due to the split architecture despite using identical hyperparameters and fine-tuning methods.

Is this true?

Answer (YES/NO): NO